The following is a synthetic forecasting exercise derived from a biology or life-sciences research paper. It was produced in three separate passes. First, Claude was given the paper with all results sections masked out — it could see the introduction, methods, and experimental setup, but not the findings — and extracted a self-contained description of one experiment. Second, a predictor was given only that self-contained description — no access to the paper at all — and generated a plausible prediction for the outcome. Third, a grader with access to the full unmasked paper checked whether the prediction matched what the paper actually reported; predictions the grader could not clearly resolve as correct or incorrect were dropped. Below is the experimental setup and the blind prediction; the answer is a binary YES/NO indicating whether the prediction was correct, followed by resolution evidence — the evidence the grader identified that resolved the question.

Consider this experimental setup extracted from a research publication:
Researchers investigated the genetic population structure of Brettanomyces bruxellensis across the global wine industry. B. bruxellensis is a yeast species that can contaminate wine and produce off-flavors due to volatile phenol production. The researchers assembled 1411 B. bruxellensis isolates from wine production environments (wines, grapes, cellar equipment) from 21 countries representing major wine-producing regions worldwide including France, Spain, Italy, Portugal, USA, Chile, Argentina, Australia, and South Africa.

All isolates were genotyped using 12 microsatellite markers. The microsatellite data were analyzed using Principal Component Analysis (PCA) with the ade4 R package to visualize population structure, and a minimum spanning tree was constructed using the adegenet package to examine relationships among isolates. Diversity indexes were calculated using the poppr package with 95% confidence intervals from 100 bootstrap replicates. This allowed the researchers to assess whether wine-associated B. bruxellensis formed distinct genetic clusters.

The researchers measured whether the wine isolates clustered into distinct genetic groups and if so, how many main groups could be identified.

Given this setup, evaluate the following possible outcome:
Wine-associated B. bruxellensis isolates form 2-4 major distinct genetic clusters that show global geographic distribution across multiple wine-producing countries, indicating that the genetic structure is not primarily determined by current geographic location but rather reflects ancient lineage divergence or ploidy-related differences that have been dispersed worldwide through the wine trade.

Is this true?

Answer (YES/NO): NO